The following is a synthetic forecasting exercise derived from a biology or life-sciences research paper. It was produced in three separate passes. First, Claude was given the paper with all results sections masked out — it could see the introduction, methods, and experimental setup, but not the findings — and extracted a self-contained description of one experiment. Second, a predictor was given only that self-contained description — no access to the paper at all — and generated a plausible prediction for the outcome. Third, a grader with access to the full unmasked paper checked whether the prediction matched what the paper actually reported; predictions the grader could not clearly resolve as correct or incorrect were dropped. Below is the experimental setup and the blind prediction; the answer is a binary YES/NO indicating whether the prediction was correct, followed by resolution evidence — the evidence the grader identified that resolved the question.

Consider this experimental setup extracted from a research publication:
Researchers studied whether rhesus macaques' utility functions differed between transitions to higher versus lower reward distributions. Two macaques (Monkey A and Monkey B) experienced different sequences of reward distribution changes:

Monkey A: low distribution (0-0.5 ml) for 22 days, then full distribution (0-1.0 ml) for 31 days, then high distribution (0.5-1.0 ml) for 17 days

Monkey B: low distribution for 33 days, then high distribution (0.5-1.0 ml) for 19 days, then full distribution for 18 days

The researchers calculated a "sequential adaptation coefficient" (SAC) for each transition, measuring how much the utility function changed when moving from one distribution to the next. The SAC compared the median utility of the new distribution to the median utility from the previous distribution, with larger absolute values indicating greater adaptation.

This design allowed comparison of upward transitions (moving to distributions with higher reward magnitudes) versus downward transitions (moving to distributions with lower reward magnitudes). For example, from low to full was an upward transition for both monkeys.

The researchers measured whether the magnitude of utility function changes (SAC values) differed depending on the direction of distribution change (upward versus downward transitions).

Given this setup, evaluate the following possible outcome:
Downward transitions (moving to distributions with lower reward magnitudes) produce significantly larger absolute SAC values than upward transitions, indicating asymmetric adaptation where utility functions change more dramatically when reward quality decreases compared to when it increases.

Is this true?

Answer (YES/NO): NO